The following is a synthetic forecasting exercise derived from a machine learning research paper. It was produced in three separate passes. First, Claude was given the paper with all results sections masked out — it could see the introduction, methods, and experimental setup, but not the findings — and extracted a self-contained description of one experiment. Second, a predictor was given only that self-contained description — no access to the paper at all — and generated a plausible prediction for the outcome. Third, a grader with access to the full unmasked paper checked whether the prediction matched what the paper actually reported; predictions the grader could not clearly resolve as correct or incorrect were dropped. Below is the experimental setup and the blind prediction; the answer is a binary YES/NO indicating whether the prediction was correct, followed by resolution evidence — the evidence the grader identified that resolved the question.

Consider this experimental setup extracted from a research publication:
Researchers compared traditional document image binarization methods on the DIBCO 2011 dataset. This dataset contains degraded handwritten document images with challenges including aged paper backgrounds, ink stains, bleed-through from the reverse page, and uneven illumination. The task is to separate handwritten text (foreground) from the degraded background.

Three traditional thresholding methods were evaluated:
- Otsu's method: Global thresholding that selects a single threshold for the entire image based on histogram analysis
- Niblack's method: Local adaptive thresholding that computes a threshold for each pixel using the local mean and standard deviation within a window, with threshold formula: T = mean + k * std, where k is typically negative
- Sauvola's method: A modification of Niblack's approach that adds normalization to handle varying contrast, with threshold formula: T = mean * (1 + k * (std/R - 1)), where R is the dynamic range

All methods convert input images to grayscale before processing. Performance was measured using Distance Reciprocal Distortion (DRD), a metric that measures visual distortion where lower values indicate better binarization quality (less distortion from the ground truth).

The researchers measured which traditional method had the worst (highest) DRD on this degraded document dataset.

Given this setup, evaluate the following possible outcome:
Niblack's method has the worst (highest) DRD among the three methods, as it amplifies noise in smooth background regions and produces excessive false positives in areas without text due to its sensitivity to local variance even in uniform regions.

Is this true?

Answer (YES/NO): YES